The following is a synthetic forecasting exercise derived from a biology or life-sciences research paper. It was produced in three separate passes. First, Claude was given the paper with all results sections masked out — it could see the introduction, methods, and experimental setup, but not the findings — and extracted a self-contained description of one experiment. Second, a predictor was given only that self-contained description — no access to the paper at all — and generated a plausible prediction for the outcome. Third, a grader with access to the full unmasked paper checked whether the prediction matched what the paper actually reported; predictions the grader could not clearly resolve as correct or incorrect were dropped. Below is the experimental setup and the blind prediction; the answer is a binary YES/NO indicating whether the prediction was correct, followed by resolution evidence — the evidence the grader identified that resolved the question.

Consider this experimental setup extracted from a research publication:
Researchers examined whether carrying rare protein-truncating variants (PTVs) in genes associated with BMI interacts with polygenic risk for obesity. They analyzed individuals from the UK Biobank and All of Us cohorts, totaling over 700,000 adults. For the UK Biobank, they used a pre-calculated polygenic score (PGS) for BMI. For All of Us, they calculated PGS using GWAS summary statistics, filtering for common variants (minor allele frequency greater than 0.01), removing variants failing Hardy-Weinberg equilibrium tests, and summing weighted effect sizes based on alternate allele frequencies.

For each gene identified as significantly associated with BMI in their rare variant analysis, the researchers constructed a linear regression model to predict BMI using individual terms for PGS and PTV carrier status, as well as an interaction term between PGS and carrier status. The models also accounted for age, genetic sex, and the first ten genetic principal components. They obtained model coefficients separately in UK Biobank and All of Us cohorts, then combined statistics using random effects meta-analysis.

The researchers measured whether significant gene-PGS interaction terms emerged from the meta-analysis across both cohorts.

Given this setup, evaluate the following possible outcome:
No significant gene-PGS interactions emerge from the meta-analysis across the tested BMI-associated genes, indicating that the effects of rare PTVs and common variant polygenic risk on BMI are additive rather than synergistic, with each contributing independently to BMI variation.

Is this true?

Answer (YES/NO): NO